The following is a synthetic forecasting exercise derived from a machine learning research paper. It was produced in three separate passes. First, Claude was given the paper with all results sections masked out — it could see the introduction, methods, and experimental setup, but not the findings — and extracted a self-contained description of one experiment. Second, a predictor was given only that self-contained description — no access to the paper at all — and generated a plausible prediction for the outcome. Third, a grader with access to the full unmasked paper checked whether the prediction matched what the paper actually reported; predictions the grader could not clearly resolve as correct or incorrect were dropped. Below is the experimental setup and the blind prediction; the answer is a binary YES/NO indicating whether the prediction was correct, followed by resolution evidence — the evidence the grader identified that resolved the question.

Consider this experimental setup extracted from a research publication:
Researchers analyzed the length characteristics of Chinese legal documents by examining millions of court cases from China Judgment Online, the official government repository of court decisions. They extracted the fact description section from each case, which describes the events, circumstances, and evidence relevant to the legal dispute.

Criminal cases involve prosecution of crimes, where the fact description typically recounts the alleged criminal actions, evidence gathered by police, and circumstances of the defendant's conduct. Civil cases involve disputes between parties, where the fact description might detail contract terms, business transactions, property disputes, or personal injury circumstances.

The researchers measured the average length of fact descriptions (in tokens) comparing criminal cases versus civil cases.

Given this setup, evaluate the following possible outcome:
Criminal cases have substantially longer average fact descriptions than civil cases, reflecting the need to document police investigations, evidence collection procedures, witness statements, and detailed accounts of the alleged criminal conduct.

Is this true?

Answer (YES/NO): NO